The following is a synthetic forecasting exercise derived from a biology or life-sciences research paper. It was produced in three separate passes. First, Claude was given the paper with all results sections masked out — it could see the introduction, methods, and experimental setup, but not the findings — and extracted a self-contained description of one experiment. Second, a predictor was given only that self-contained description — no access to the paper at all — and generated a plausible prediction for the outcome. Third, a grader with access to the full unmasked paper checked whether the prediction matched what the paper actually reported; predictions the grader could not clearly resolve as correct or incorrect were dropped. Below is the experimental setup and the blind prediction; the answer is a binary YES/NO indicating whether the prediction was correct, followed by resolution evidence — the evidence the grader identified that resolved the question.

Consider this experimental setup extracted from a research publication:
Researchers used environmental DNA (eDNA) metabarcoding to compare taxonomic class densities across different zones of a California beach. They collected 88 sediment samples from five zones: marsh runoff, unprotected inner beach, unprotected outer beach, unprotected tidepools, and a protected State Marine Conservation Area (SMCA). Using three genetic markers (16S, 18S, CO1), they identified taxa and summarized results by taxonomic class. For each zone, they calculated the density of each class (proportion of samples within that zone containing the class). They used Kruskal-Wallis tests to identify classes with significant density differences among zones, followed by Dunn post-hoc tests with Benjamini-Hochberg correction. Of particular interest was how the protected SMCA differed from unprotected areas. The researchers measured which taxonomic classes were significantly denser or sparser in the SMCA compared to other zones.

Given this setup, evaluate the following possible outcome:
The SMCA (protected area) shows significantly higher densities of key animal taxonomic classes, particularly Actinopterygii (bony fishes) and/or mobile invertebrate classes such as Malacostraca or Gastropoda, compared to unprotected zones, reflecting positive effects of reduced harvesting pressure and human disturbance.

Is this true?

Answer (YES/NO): NO